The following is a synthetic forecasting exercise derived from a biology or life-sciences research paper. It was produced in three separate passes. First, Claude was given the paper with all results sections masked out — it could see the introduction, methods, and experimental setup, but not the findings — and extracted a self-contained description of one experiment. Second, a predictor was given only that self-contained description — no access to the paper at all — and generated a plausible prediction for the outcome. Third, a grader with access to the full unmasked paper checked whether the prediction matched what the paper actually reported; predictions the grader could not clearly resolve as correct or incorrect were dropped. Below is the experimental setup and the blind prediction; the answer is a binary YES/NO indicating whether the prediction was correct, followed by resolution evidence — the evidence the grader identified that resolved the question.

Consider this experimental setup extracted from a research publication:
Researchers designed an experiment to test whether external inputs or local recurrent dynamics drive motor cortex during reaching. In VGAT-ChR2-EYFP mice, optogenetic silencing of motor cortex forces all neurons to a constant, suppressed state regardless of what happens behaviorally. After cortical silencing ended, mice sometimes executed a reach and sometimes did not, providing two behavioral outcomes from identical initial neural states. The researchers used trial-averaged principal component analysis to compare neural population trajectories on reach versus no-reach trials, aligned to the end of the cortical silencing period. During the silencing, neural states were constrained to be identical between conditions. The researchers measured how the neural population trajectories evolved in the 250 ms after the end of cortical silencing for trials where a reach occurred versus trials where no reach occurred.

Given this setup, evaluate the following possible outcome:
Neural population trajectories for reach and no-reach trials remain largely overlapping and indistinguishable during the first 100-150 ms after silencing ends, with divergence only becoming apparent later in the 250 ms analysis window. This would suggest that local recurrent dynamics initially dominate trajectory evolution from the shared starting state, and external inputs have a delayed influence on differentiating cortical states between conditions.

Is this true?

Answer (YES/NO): NO